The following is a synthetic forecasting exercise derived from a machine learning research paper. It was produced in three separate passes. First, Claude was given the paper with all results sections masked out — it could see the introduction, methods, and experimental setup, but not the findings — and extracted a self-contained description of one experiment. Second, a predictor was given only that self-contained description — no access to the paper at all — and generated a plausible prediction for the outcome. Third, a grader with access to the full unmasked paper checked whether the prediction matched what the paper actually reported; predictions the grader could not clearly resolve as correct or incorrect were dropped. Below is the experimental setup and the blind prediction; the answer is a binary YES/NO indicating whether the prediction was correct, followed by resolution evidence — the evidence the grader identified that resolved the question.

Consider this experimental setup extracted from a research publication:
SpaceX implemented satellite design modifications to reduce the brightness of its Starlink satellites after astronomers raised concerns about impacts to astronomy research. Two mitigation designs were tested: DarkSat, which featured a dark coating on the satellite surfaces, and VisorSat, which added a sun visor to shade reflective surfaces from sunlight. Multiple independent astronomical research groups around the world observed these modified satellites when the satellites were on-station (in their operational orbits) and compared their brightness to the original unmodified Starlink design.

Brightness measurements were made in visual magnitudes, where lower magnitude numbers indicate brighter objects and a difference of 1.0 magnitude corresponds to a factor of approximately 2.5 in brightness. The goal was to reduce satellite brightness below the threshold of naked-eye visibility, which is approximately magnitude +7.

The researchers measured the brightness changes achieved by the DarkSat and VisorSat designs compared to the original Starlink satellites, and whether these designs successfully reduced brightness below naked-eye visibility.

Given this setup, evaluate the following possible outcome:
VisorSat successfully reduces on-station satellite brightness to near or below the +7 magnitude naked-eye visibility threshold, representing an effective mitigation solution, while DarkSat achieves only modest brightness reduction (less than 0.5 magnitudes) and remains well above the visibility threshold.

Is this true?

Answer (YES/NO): NO